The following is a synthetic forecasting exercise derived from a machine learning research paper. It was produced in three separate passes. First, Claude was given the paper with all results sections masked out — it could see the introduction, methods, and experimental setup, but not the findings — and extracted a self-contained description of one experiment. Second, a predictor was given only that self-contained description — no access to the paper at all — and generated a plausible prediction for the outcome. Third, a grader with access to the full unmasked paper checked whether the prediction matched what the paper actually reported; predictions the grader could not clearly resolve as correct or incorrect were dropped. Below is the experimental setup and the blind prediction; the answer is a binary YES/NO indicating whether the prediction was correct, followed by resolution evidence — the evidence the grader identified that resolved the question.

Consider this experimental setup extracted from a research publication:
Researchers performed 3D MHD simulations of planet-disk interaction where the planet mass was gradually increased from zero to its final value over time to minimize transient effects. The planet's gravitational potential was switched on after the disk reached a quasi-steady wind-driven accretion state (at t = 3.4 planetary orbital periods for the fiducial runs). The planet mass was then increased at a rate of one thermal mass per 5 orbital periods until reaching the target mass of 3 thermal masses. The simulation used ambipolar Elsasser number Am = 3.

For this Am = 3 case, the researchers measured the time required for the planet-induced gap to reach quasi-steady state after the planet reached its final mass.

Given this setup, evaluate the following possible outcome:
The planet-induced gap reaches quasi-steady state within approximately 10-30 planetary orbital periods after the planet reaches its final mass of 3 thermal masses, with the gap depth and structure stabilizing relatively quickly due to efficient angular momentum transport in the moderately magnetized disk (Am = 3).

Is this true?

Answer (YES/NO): NO